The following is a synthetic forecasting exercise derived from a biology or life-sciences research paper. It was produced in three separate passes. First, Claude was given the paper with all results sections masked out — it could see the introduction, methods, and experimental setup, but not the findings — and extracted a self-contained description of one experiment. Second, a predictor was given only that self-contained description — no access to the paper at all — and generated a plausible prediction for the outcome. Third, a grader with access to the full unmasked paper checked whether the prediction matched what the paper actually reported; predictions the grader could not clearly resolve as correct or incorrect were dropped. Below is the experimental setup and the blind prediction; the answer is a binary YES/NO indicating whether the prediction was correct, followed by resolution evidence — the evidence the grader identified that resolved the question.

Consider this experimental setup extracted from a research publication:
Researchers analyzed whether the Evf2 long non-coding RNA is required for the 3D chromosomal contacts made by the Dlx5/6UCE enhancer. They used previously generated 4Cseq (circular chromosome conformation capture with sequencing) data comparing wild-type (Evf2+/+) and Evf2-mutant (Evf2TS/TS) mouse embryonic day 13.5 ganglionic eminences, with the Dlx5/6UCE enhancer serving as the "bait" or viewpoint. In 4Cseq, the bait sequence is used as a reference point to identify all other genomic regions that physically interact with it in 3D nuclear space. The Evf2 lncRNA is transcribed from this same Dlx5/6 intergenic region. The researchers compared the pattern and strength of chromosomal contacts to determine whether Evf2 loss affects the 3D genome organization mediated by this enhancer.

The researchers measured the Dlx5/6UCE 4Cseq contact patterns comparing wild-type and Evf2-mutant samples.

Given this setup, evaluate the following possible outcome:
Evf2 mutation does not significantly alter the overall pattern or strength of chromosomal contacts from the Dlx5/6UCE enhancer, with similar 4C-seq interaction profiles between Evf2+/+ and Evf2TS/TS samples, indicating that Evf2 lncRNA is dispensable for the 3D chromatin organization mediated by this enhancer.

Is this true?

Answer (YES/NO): NO